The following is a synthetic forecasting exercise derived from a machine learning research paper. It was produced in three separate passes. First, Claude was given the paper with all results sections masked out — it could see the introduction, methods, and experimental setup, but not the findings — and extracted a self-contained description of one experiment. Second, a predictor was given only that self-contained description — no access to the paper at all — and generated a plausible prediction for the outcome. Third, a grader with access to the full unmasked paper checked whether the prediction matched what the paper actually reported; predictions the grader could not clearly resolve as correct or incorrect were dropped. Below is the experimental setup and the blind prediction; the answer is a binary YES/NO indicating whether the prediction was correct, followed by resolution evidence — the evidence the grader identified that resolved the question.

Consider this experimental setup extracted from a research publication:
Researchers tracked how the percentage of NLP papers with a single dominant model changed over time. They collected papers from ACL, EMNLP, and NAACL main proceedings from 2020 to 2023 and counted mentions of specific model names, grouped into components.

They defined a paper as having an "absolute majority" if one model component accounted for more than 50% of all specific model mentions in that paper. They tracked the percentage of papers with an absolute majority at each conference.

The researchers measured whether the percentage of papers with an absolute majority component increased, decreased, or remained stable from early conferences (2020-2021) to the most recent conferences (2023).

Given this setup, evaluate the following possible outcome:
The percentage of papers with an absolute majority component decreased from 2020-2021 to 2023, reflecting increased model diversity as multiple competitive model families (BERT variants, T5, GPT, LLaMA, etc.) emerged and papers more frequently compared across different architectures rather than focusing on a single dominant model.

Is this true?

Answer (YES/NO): YES